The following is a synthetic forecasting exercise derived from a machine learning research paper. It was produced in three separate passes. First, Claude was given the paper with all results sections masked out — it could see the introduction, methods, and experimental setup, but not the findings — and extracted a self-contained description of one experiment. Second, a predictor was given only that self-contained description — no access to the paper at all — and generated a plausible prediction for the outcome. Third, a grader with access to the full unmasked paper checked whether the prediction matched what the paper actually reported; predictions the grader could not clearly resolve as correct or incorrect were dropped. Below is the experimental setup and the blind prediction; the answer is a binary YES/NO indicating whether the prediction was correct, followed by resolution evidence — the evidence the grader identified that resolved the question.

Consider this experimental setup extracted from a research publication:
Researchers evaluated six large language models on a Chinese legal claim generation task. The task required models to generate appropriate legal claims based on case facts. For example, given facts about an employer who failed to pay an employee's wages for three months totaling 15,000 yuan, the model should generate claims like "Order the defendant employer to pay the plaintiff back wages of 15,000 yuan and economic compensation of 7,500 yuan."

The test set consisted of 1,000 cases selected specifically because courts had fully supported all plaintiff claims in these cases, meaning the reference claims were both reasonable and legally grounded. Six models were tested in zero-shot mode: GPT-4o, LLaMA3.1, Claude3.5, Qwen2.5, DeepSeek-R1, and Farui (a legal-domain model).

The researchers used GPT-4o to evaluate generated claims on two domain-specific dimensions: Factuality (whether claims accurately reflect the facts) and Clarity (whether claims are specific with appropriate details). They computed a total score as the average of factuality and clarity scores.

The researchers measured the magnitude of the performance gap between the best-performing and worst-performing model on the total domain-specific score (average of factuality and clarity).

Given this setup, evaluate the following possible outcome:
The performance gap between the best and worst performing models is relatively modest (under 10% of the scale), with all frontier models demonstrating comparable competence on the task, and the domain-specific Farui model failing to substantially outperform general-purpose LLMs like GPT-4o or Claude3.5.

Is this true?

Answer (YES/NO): NO